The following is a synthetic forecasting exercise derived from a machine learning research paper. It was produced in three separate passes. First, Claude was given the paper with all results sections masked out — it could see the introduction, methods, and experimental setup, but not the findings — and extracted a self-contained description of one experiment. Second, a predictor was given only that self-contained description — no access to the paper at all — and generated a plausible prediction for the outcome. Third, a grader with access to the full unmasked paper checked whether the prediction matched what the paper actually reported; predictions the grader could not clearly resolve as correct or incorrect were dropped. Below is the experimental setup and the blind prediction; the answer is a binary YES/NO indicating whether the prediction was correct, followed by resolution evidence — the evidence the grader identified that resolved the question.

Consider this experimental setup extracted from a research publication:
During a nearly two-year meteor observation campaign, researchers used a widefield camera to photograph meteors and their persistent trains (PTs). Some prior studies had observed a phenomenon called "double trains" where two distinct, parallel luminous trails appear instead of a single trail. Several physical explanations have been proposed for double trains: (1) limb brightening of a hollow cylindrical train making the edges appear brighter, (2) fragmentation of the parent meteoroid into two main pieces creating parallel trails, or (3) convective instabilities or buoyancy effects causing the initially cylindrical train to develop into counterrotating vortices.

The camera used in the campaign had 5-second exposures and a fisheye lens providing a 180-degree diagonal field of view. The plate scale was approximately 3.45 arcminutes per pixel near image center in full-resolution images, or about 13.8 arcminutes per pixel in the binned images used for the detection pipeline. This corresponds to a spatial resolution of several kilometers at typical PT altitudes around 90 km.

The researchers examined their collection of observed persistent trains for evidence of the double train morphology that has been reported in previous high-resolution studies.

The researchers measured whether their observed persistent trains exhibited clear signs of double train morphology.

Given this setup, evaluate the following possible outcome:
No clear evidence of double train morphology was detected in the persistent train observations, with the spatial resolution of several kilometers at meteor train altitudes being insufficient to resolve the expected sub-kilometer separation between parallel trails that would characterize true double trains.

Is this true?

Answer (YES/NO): YES